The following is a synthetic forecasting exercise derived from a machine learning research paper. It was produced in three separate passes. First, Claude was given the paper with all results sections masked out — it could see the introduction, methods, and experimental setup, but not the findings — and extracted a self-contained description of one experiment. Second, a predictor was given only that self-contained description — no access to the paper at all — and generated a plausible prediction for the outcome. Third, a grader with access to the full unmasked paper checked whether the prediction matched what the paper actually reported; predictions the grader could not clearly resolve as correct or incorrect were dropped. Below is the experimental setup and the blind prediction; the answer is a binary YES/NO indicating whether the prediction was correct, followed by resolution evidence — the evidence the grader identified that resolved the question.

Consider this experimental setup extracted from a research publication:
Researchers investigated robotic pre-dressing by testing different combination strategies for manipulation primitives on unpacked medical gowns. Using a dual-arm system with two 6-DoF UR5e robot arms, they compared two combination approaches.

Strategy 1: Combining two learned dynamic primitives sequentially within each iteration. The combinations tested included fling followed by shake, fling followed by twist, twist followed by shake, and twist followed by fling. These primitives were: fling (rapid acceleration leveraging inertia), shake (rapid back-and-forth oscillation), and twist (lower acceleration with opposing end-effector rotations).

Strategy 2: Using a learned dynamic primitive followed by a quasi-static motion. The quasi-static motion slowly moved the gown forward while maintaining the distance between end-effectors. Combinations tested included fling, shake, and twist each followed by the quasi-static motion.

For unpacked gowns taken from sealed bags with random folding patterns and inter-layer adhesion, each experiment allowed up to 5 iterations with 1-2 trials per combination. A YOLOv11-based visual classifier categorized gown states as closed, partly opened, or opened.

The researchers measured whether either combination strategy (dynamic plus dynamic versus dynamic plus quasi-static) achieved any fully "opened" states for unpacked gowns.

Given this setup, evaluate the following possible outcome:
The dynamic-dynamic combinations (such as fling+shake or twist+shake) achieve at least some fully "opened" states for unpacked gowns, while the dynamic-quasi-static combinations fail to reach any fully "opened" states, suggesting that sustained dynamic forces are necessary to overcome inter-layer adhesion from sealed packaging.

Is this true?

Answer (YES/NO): NO